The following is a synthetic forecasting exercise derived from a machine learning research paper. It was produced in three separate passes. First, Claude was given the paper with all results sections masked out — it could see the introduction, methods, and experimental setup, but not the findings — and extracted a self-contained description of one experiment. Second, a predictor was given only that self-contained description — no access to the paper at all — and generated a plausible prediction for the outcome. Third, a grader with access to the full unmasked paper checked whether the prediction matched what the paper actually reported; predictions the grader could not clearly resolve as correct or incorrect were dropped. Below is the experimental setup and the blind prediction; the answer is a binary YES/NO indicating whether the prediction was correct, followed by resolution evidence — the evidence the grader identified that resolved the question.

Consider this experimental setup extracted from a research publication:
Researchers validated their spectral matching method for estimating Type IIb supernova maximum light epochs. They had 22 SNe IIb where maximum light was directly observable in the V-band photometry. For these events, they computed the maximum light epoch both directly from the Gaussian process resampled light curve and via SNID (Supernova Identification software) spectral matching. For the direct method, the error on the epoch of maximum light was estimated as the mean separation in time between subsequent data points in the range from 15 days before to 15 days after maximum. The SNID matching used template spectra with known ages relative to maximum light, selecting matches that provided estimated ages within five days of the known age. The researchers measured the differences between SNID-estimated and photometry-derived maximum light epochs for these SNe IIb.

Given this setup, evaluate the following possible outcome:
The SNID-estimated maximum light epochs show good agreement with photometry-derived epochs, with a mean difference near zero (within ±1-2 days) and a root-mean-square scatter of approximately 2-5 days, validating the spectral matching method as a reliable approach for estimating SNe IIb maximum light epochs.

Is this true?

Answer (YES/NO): YES